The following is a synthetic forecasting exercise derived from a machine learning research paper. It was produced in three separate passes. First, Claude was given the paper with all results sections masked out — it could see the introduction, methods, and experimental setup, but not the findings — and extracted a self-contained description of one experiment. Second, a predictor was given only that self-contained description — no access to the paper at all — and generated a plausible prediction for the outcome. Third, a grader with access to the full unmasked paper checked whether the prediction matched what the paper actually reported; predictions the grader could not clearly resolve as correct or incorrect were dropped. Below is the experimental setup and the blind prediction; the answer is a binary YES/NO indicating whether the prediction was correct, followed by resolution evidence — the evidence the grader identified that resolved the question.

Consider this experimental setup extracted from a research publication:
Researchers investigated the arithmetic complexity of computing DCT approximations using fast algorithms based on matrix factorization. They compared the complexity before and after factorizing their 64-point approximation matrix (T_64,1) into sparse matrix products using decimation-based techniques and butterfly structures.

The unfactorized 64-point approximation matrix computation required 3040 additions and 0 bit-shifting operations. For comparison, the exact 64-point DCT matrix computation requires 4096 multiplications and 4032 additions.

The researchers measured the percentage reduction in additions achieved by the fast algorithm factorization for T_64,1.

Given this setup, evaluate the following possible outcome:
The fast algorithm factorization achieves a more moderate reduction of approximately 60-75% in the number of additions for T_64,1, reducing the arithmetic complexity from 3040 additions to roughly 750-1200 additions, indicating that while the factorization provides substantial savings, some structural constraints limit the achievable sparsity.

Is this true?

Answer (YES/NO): YES